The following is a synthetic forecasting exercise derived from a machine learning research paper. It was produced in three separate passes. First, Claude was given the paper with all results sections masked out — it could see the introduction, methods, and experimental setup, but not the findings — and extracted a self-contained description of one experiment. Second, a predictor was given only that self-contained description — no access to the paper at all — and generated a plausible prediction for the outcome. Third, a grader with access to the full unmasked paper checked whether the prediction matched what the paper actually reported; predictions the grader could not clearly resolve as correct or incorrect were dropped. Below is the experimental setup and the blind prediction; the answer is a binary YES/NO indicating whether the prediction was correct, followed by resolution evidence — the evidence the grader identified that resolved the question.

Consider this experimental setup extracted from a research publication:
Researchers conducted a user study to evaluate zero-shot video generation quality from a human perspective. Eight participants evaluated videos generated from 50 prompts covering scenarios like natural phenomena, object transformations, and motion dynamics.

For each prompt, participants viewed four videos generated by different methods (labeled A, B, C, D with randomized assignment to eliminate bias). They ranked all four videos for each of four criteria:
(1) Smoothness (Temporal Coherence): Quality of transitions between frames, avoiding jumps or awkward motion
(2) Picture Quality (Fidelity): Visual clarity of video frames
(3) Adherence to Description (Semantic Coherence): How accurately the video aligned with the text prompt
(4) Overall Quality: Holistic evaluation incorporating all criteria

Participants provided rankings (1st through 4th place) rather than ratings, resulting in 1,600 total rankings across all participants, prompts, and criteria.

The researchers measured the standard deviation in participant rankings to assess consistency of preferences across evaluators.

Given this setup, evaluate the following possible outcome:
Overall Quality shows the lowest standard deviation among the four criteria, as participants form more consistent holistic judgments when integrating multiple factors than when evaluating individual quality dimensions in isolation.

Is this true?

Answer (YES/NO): NO